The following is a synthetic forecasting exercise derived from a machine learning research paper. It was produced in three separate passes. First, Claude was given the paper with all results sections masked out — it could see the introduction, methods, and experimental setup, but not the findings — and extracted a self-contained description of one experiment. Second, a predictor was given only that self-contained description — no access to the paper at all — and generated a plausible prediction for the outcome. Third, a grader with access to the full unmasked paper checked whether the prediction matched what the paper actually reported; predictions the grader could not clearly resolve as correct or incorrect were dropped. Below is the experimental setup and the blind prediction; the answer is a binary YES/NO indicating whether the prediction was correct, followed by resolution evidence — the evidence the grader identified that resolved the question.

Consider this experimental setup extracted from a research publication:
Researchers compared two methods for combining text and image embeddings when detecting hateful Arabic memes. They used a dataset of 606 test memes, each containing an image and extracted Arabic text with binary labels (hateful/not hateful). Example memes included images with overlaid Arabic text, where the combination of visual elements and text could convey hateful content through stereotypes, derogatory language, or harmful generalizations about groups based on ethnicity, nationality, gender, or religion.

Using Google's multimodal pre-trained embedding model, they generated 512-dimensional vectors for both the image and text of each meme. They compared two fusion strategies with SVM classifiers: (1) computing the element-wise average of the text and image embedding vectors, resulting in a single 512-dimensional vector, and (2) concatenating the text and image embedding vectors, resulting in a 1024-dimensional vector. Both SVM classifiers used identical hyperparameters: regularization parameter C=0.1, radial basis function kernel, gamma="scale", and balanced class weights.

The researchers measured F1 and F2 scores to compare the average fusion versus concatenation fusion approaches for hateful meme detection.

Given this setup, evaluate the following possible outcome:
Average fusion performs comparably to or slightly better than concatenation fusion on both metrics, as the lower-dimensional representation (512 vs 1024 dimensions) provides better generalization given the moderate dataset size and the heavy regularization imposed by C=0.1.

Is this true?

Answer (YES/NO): YES